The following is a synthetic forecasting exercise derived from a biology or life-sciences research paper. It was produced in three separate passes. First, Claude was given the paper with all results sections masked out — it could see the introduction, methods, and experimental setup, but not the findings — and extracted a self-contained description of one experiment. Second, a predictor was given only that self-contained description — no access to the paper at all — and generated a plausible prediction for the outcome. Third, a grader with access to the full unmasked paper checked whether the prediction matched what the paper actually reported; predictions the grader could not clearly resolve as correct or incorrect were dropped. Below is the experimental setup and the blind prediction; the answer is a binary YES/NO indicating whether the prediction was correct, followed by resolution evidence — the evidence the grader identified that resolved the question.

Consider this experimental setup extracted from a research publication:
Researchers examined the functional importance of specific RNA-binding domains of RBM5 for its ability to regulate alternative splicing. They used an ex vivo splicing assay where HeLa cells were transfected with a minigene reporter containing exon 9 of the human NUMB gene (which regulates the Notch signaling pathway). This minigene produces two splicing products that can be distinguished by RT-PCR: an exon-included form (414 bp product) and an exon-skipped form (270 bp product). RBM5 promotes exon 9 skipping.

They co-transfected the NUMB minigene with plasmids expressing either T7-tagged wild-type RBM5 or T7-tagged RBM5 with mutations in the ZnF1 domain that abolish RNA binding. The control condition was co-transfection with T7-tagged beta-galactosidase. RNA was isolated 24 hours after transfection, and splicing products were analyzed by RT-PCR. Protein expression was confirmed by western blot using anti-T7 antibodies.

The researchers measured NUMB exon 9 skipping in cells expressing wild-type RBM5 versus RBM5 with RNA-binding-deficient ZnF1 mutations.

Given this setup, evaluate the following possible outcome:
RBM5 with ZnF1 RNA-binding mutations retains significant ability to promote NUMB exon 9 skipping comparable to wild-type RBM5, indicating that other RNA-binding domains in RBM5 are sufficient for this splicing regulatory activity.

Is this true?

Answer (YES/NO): NO